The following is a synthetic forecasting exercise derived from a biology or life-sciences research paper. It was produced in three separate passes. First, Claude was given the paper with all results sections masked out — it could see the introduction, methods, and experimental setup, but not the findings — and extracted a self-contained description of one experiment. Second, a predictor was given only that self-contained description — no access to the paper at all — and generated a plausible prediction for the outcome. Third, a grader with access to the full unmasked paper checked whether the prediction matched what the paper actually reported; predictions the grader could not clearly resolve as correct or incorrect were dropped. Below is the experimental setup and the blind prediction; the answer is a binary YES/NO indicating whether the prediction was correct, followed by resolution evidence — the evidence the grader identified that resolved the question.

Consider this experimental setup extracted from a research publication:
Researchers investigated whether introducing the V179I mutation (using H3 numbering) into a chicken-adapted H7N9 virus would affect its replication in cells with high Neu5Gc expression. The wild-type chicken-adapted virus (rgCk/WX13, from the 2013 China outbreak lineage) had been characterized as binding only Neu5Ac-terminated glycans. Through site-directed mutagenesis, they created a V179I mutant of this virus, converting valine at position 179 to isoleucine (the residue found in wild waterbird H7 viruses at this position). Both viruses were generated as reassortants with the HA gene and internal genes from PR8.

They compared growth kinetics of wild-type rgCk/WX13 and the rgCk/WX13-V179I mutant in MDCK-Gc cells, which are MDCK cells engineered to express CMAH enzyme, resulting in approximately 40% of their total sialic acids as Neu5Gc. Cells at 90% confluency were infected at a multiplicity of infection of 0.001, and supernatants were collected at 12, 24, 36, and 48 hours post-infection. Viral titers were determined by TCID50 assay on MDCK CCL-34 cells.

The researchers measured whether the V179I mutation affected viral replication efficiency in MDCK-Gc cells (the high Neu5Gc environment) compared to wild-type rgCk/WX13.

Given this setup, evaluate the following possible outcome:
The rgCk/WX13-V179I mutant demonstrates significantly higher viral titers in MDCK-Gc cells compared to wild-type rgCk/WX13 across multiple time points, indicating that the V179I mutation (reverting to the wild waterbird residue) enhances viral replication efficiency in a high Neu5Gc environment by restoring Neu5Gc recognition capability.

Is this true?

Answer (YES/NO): YES